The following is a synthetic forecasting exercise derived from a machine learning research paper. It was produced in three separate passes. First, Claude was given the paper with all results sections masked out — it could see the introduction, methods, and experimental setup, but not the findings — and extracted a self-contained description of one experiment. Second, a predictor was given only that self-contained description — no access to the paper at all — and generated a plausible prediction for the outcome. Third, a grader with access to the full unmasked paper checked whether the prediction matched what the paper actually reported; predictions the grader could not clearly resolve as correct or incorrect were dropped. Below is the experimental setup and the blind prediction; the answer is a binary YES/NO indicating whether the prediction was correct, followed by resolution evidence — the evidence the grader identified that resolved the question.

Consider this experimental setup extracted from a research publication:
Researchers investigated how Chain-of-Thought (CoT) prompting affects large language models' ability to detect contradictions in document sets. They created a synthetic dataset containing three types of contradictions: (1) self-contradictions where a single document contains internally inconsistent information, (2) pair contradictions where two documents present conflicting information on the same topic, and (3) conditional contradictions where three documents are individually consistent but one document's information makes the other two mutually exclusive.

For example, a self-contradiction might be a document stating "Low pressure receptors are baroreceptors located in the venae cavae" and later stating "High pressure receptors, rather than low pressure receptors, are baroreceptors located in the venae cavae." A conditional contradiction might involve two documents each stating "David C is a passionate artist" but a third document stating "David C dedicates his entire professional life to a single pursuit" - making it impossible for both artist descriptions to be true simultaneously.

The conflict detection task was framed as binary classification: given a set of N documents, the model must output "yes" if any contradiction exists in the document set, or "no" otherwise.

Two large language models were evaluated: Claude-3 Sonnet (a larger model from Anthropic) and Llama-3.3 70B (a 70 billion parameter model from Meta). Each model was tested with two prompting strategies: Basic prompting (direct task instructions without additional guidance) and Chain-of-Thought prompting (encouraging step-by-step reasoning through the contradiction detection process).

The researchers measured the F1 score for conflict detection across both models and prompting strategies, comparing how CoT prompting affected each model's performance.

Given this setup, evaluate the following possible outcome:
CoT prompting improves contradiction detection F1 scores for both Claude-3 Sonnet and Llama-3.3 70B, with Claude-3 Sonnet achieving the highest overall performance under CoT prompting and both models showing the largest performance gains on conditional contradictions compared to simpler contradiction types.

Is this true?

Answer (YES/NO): NO